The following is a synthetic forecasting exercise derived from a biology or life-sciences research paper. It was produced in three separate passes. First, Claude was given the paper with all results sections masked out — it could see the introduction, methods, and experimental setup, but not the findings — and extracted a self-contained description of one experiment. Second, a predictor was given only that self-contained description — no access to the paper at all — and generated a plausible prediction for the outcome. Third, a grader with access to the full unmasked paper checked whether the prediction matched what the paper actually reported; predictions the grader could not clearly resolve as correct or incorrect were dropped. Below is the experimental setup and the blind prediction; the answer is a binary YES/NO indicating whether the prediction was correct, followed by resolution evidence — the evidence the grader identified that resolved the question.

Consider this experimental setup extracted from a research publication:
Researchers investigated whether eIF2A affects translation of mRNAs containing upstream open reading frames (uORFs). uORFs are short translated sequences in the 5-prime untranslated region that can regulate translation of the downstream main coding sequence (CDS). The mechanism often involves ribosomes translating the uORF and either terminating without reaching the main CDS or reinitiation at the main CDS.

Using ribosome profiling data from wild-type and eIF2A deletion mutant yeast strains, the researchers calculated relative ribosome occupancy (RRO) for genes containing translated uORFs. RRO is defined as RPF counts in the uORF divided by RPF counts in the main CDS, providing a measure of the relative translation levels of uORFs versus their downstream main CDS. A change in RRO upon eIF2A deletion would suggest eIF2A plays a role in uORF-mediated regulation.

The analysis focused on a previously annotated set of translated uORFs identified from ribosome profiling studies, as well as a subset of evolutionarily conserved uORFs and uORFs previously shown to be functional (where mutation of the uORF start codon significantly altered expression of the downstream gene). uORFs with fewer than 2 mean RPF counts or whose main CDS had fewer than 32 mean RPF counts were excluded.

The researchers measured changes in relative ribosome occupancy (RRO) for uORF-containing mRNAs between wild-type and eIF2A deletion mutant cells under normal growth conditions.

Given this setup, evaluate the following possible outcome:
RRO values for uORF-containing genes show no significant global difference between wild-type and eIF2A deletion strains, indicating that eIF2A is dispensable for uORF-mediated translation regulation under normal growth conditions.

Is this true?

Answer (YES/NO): YES